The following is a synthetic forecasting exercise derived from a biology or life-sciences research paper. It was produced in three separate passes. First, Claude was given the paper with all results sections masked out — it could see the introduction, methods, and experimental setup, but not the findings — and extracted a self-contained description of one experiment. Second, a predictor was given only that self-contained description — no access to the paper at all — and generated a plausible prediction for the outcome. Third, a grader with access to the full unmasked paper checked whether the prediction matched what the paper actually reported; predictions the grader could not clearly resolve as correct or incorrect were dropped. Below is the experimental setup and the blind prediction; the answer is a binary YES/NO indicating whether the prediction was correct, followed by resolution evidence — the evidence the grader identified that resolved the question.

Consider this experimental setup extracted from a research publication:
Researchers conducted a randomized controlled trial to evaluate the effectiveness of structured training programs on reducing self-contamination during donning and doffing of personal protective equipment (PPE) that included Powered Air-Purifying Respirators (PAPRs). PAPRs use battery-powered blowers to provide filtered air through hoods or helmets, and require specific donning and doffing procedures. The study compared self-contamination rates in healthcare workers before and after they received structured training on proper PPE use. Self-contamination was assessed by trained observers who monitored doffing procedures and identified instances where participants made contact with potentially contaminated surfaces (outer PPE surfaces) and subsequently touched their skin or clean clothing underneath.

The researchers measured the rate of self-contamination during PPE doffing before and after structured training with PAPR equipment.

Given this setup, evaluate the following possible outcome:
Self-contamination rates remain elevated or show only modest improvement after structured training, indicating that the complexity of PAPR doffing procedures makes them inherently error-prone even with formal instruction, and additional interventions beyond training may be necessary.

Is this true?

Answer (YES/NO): YES